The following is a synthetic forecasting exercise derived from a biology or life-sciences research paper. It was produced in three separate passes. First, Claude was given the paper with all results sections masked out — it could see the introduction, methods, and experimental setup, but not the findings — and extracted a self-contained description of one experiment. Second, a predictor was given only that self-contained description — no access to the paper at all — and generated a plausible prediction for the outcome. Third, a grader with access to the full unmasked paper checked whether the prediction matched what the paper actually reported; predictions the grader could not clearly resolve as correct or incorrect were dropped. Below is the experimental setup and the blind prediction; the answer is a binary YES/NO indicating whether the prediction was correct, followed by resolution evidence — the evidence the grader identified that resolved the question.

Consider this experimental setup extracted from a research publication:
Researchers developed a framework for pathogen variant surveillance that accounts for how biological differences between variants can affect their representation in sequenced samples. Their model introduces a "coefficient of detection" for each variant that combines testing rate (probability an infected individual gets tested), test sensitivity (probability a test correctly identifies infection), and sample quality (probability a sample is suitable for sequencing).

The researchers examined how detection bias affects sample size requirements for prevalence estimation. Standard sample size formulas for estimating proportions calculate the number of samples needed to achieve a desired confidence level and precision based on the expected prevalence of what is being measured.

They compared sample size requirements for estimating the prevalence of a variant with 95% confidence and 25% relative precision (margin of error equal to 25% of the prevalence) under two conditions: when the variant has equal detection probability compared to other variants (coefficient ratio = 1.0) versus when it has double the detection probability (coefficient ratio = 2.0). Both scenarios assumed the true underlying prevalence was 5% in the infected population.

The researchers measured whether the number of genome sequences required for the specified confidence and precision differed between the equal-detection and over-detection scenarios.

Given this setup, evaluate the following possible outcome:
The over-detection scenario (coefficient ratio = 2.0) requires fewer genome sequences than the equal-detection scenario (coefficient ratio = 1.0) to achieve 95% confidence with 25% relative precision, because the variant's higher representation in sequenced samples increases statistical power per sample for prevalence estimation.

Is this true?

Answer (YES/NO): YES